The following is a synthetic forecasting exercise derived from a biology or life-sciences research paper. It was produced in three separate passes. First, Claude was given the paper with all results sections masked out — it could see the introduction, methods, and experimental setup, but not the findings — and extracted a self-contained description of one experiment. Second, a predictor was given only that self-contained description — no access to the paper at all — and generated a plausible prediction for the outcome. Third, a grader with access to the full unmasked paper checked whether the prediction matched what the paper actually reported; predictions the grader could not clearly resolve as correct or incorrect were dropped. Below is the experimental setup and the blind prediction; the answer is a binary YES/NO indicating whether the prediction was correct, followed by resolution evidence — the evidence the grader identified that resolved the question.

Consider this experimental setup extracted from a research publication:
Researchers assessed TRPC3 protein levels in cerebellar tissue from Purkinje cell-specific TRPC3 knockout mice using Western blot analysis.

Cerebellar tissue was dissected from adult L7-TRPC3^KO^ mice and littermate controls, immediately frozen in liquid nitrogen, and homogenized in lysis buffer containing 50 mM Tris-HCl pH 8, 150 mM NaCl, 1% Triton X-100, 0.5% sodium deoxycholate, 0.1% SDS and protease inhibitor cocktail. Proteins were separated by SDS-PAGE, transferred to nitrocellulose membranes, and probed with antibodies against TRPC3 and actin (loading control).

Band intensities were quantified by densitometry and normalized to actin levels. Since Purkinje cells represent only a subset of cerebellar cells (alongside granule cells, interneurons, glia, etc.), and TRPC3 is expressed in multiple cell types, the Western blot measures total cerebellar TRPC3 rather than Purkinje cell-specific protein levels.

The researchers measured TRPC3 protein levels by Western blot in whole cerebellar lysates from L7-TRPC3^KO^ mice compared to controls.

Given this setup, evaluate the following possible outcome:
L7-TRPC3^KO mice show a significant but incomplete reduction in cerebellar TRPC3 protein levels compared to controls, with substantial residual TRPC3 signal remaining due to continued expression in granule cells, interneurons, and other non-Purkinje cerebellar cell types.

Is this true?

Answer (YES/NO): NO